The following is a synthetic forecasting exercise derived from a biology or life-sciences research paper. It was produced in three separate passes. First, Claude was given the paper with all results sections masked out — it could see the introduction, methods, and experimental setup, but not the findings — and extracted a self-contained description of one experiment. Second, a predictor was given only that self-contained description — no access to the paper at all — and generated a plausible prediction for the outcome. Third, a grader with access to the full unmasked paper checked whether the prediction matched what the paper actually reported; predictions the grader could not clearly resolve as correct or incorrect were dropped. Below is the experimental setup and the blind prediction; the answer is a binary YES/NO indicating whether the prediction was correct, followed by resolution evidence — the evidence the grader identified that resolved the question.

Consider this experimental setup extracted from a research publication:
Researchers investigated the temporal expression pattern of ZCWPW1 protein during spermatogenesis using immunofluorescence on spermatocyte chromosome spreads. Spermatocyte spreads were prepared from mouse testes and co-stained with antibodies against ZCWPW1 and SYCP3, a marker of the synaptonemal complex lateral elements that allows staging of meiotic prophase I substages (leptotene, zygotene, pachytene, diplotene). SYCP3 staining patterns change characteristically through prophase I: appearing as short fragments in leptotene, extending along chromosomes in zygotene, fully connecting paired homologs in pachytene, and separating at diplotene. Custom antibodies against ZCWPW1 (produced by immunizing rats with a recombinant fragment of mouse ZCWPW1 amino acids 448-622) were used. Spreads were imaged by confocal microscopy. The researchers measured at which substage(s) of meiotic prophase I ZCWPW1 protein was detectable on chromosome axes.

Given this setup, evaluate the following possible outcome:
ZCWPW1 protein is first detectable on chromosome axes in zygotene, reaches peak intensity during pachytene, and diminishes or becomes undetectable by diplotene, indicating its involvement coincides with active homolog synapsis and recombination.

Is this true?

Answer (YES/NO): NO